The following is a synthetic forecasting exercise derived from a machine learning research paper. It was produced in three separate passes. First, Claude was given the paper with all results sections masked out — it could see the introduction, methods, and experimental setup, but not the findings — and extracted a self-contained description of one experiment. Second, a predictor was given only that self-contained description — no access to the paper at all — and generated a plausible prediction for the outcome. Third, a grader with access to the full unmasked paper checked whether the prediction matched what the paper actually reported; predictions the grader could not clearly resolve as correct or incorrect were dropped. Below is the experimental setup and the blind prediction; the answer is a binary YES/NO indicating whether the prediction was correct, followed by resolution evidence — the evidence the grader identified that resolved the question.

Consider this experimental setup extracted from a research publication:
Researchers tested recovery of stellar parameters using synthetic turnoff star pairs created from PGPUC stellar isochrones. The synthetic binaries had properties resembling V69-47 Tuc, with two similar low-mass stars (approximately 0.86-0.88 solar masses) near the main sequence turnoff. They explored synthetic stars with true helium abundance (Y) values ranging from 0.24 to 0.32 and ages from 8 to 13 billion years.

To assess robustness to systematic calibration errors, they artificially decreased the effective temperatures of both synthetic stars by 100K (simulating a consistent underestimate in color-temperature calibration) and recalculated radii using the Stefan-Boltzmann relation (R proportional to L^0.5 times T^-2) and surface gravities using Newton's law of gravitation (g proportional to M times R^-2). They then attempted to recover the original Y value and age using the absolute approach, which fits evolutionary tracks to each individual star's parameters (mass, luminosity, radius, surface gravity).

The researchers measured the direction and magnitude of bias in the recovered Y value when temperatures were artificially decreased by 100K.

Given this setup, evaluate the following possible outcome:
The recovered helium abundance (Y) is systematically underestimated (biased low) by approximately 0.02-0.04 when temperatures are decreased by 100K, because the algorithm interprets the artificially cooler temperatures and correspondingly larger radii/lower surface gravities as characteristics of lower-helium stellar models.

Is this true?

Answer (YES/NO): NO